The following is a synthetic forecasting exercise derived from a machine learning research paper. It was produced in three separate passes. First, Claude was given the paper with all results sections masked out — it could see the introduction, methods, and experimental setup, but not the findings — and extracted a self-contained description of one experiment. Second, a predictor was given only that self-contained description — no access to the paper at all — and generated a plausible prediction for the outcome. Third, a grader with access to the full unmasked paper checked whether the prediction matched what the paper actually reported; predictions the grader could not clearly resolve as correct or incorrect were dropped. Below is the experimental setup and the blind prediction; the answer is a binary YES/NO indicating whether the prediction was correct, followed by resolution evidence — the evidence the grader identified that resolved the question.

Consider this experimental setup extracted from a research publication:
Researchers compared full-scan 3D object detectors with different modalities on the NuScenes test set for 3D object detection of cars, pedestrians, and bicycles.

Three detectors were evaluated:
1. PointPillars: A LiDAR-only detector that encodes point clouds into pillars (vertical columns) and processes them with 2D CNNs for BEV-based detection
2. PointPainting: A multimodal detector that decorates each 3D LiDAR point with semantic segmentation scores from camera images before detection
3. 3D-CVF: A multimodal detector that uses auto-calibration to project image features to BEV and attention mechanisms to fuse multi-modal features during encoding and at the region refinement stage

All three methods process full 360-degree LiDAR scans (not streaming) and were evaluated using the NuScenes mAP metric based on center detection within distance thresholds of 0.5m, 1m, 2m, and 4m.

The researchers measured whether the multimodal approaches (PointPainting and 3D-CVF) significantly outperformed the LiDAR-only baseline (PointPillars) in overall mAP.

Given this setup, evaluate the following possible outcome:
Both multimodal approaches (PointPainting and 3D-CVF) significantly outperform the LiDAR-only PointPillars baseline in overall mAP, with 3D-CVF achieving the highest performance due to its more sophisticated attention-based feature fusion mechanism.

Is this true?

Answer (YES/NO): YES